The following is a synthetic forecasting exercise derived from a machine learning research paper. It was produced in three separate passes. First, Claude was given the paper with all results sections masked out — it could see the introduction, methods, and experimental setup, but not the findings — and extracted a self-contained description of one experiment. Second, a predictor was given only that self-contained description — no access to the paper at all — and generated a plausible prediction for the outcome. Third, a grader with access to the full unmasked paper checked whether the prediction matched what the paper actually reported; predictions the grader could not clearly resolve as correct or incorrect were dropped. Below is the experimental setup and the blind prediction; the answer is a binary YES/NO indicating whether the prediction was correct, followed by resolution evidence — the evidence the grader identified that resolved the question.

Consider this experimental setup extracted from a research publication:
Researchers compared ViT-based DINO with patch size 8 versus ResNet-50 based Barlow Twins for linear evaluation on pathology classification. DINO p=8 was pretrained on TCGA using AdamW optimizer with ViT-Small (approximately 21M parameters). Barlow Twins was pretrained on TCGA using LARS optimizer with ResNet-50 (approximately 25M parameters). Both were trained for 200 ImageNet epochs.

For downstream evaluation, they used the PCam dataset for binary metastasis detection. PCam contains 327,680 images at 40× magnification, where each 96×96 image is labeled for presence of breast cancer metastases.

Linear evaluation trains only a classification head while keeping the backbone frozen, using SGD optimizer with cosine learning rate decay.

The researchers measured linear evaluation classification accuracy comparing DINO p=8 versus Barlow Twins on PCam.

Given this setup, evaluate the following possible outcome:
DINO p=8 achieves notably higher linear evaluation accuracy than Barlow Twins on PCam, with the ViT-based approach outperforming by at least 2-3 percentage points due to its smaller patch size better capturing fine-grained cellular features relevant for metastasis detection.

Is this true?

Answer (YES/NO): NO